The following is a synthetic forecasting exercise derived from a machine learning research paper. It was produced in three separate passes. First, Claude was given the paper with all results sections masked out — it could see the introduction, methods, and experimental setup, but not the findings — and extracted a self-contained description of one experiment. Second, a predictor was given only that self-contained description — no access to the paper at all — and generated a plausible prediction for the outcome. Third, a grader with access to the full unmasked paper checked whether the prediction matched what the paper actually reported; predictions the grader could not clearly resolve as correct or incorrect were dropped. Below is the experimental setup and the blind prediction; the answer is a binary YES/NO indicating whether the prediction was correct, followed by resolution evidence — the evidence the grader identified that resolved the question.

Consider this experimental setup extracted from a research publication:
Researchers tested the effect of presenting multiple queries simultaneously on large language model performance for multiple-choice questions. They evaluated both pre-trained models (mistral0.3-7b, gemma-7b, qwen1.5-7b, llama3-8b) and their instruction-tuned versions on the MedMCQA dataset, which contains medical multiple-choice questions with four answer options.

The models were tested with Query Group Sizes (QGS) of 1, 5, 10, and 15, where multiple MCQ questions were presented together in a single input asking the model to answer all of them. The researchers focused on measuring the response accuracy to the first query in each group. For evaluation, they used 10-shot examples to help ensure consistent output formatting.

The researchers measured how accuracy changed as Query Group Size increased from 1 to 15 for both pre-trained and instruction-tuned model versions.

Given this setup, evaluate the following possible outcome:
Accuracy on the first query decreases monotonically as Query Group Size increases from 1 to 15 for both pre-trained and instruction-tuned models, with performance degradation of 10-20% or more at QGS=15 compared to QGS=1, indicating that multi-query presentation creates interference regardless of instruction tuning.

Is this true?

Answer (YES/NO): NO